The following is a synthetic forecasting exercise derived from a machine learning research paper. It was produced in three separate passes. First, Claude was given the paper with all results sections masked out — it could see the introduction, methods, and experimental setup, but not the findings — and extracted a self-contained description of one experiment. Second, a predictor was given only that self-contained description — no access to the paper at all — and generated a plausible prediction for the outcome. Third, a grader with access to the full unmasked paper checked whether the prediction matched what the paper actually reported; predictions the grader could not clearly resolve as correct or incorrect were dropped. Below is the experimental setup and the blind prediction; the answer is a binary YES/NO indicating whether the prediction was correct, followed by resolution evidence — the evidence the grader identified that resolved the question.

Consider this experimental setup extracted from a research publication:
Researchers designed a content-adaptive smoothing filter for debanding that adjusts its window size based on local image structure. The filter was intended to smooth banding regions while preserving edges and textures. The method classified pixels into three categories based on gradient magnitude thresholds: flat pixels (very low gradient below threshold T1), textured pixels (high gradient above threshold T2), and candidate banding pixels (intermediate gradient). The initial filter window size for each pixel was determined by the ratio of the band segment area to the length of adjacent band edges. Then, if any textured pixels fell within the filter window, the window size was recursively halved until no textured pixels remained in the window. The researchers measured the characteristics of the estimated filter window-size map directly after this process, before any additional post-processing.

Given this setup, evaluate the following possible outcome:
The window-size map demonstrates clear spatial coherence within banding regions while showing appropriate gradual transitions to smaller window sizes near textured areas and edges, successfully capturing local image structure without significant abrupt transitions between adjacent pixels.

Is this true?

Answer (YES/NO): NO